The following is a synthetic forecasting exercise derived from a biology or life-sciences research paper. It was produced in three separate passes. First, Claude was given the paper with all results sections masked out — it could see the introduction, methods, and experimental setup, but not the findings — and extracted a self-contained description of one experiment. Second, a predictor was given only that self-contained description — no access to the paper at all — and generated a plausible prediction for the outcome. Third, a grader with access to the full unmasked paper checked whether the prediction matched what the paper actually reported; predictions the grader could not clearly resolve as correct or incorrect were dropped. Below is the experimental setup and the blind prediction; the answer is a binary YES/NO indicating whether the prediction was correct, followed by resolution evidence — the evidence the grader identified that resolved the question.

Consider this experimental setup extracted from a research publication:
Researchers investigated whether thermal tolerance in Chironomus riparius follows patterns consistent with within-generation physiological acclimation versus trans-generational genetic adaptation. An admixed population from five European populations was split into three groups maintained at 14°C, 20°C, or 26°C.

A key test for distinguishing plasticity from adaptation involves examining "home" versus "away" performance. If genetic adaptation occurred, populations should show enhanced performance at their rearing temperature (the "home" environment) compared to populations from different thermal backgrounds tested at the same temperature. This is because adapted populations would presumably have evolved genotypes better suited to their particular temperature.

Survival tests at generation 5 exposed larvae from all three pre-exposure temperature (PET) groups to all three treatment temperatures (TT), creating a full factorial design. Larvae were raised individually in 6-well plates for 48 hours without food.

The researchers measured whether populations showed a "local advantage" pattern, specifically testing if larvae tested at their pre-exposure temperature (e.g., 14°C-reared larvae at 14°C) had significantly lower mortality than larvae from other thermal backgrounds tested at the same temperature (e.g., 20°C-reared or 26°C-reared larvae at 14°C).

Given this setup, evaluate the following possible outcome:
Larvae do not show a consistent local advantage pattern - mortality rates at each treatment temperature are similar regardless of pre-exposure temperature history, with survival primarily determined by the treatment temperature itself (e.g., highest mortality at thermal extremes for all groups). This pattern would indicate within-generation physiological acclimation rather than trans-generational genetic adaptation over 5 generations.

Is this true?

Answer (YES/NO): NO